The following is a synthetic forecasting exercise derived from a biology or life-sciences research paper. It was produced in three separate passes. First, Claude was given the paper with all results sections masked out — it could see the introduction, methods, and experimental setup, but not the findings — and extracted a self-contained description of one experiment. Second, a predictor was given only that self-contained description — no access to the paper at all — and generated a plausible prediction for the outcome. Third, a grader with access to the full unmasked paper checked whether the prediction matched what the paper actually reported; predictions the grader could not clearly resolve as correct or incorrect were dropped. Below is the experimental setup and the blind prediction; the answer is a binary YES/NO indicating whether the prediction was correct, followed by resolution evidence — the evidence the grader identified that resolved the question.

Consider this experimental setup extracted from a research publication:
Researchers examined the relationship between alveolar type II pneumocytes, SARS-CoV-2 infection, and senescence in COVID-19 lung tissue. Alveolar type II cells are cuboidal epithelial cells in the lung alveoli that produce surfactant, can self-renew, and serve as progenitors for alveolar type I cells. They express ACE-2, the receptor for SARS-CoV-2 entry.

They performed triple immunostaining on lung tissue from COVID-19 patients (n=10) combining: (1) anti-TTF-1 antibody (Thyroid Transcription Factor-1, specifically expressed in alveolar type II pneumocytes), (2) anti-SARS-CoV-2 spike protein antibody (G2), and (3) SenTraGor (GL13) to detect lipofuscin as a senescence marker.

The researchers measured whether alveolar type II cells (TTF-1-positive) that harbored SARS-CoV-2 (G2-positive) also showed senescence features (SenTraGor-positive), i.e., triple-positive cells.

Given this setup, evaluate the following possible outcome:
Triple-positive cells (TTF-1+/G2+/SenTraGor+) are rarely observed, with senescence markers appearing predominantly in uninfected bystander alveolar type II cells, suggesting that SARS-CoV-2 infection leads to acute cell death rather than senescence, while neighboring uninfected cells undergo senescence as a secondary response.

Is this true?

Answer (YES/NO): NO